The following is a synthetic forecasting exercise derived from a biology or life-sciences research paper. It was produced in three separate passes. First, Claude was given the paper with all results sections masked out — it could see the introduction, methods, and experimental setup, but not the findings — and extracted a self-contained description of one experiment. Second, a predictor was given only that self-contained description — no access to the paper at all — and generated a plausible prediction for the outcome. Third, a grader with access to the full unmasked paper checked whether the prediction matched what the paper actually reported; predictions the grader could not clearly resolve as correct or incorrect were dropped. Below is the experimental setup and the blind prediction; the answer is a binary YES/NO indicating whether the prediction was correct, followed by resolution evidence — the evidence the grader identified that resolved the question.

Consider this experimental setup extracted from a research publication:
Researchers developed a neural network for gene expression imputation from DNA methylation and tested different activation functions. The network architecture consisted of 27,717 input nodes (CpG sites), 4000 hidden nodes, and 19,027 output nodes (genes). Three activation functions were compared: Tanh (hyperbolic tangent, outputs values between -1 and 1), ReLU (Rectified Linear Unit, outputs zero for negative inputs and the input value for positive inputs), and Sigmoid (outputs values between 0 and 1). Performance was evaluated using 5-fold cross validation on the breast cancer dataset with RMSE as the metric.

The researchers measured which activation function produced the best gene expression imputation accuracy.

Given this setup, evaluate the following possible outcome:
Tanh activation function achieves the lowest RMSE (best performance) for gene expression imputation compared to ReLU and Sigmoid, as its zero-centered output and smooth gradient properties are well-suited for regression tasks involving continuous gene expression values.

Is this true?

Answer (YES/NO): NO